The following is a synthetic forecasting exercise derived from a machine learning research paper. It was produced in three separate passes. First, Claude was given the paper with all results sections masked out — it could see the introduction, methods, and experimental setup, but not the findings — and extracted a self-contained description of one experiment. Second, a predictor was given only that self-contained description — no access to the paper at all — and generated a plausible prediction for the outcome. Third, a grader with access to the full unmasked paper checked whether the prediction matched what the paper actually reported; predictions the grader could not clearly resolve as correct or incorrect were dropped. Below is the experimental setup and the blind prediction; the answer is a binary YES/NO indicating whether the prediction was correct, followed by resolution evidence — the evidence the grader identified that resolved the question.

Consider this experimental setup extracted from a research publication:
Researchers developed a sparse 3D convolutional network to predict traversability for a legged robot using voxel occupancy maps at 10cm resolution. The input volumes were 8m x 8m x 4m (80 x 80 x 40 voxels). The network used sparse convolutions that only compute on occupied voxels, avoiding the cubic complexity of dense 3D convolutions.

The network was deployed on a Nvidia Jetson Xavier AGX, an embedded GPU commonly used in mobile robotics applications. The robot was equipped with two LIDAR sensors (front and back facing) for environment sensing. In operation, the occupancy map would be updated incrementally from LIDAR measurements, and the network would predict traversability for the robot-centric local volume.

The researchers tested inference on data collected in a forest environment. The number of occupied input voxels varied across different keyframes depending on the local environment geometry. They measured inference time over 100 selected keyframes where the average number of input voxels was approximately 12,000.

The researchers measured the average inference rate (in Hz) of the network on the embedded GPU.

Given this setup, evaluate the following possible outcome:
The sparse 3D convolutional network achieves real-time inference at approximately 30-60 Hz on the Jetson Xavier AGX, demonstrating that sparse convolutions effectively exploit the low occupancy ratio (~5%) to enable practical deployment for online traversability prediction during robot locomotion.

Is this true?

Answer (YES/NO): NO